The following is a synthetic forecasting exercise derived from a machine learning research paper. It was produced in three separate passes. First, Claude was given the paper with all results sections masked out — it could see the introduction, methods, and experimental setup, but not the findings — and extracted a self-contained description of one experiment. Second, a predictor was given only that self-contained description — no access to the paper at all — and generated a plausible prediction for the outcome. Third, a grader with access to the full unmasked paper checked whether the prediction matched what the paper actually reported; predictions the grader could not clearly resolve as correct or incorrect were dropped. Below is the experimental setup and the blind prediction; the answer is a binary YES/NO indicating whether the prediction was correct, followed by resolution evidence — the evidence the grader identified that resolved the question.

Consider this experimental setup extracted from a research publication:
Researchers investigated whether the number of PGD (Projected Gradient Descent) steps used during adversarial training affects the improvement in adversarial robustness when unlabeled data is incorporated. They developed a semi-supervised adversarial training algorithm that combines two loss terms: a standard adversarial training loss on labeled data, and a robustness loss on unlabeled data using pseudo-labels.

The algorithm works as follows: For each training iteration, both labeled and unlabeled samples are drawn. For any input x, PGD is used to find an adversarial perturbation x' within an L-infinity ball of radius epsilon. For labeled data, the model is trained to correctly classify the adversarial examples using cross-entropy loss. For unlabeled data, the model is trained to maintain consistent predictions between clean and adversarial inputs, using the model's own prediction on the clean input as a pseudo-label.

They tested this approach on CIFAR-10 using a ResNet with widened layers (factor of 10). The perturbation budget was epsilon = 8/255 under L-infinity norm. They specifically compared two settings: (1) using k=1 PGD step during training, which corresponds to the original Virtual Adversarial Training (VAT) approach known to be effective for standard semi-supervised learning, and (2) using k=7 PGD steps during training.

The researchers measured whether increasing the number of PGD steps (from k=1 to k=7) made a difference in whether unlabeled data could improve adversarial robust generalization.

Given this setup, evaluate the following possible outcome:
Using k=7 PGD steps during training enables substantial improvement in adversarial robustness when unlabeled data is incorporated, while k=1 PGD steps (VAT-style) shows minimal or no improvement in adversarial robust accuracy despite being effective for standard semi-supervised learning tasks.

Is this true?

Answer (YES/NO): YES